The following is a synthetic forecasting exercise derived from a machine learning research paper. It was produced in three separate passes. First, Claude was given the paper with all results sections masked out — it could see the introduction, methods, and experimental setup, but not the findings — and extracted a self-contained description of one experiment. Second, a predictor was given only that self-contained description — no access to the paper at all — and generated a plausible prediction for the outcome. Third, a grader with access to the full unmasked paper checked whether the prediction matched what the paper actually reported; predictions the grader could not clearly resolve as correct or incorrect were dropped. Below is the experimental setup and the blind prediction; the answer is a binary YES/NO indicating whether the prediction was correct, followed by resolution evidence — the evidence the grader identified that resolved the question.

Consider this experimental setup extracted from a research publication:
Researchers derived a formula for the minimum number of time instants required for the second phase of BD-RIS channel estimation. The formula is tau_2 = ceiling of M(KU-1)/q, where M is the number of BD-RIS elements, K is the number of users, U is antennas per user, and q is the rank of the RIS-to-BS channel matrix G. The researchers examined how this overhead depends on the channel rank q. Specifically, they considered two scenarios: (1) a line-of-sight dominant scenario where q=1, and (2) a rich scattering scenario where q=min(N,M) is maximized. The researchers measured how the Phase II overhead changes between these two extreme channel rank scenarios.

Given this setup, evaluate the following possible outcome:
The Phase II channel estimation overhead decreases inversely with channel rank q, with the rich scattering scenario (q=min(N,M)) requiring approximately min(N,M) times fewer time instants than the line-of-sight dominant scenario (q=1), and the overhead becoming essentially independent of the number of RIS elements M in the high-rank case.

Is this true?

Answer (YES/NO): YES